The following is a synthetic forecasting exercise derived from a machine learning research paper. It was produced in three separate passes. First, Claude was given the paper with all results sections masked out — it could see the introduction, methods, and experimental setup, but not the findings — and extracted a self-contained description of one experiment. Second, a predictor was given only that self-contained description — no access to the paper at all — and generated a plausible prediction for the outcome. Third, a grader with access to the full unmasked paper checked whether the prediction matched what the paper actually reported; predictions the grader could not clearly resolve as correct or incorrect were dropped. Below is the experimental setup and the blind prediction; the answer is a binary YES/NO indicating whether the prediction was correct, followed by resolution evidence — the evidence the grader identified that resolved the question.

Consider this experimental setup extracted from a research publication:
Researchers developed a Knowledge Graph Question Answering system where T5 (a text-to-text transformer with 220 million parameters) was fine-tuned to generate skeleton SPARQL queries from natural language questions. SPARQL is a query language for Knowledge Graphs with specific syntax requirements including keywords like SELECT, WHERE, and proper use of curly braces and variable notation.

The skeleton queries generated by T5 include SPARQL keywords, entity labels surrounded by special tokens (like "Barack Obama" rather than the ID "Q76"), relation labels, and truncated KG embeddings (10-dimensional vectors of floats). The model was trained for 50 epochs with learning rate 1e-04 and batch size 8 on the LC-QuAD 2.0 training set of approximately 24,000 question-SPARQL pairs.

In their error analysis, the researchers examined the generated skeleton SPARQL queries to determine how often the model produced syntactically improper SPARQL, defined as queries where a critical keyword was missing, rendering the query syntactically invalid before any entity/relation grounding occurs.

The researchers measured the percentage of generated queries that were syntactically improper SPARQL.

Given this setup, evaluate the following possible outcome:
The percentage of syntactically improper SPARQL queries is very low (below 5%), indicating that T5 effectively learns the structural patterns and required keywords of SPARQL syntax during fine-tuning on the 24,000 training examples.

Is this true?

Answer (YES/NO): YES